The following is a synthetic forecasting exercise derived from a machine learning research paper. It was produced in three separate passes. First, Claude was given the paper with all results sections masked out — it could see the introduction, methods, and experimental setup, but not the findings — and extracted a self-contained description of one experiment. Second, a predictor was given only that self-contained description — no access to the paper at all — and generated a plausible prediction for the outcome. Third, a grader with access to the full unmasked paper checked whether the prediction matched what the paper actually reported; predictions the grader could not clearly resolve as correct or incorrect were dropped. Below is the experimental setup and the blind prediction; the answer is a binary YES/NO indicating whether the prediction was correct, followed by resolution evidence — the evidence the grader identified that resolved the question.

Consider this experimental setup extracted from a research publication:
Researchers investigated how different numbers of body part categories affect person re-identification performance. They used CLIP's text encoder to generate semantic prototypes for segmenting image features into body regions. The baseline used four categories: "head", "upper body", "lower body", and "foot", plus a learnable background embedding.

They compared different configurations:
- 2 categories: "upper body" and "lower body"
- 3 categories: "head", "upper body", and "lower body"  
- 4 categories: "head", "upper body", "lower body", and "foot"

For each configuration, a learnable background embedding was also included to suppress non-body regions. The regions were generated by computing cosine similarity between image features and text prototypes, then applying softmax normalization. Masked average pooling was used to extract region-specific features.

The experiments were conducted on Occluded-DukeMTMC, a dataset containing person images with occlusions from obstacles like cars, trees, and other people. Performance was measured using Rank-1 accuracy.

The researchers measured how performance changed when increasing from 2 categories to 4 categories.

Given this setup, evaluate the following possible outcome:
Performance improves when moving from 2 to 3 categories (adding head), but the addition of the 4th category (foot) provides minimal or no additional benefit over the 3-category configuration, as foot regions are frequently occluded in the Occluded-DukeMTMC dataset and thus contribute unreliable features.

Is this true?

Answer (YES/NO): NO